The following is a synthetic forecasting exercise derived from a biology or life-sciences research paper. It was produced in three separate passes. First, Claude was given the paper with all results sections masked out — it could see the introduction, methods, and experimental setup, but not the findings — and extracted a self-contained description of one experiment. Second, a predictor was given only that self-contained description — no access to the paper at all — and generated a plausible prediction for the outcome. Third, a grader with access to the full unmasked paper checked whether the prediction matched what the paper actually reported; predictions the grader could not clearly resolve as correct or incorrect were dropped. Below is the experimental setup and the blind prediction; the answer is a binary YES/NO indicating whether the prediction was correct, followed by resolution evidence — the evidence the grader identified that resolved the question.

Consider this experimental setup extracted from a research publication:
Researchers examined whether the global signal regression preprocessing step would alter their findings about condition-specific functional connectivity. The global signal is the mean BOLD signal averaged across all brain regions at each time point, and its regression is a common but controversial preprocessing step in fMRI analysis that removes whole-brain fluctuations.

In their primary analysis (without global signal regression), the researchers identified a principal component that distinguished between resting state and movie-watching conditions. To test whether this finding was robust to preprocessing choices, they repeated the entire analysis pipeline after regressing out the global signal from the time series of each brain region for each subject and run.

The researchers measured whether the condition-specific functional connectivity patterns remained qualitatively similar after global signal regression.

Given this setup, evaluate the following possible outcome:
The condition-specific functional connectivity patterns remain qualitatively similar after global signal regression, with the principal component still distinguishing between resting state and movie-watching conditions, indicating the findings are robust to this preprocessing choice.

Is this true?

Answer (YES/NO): YES